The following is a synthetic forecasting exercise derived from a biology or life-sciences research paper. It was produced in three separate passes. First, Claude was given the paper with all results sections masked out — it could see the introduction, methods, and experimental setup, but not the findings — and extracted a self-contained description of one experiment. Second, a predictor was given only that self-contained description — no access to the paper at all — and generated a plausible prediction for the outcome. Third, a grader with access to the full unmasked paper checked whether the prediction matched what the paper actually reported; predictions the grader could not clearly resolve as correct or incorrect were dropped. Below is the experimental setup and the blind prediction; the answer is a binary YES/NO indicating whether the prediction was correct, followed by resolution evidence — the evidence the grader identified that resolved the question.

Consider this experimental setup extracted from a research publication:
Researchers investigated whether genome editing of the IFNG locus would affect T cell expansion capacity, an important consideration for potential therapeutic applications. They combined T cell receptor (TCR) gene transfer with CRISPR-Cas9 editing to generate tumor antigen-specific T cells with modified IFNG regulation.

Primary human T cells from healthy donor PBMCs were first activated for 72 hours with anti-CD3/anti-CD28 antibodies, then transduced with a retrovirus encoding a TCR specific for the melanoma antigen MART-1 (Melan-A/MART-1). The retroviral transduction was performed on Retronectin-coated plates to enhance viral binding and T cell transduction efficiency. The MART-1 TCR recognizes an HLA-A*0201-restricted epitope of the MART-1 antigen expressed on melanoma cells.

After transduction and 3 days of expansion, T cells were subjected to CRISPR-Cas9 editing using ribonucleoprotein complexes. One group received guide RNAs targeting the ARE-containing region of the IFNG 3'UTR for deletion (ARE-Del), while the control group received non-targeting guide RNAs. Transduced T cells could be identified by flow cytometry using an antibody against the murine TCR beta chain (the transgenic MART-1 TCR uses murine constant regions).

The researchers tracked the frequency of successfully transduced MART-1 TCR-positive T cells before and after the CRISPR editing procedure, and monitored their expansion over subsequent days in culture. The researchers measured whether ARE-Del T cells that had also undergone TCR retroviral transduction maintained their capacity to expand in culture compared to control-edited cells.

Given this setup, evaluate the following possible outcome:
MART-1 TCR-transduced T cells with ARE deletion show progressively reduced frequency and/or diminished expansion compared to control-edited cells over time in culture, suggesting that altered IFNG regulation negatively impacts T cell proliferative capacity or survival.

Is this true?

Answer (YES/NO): NO